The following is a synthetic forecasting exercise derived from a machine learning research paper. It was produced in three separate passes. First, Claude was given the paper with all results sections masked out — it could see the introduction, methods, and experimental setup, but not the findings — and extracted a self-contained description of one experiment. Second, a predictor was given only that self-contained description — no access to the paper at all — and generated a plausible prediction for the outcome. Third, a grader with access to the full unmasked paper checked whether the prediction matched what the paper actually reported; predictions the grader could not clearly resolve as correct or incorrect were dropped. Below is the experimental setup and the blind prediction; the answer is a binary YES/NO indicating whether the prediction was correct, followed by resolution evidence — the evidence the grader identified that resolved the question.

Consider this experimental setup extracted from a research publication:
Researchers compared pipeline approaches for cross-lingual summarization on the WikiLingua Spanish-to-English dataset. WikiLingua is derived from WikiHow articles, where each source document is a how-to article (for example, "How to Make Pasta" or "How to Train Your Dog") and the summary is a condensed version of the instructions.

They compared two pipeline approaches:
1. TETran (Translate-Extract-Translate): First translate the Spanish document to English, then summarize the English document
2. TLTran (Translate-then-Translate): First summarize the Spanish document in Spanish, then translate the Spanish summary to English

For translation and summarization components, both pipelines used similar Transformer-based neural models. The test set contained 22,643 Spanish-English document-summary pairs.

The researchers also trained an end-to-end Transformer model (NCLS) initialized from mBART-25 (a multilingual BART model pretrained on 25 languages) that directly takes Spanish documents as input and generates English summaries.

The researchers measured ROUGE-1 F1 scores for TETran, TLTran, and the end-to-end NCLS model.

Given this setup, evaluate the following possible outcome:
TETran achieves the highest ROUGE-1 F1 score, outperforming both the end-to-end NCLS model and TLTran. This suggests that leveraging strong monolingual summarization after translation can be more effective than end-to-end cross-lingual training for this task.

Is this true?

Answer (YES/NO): NO